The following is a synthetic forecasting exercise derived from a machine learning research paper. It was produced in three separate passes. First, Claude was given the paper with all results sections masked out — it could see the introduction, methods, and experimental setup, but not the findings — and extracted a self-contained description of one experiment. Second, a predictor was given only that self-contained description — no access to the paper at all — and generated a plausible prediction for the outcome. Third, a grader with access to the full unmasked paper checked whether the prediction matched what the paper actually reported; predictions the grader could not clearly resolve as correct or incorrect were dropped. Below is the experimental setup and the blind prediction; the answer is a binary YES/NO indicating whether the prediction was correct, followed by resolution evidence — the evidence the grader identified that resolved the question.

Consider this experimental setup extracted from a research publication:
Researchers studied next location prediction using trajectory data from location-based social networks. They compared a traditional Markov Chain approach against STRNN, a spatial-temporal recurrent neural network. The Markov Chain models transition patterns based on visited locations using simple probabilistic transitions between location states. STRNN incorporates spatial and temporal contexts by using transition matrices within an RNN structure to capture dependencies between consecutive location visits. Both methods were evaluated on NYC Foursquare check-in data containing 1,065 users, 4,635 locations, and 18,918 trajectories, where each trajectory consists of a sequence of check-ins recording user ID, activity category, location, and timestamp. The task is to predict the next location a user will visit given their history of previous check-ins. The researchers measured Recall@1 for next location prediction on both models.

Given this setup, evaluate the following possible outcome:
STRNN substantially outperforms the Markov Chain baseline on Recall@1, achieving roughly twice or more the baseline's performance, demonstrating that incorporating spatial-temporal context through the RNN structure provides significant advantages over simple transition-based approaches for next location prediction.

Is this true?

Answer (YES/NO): NO